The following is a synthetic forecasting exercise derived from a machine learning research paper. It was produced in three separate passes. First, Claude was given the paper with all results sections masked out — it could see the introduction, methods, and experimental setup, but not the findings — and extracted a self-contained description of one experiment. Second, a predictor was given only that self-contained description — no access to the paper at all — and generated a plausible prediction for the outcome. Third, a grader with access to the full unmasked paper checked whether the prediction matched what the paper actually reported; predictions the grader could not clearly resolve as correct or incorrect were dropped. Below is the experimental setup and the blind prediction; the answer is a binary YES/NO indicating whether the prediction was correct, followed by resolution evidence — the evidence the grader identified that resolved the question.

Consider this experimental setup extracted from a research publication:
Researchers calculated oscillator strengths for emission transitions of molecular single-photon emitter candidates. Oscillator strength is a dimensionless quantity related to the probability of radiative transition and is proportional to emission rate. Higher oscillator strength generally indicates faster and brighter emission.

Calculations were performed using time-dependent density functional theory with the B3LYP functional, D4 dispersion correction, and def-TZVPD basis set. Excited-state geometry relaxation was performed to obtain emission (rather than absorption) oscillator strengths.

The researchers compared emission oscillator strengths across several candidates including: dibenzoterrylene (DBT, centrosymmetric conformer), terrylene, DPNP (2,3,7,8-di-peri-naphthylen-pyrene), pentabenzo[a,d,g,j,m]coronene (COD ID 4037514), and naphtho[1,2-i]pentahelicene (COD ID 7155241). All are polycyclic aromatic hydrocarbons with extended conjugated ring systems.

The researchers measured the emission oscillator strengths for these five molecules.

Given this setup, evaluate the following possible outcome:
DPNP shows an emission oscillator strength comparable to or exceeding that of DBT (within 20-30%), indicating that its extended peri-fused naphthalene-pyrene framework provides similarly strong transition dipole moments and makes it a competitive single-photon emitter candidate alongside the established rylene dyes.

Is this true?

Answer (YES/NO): NO